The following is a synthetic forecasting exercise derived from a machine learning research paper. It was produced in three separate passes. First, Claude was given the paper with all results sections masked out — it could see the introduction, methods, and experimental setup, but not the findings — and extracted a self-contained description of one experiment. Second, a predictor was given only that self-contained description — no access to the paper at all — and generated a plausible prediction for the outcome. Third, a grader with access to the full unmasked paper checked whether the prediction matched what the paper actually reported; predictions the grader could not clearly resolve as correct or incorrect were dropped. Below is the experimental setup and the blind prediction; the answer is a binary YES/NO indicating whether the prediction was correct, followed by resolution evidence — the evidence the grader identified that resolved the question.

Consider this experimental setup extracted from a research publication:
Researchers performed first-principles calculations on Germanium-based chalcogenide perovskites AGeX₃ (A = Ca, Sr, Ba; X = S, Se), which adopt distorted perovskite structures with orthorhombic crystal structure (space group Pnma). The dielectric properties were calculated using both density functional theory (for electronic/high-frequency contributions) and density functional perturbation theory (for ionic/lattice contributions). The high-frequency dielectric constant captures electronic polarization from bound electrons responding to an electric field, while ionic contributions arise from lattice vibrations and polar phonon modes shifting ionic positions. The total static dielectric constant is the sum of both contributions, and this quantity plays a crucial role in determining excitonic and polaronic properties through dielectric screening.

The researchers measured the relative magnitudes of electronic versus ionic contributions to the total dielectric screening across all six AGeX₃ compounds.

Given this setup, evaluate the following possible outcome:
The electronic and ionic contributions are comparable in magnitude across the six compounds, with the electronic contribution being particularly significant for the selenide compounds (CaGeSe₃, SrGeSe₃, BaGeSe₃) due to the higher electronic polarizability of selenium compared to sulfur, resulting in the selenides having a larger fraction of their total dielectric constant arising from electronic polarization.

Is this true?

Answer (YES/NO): NO